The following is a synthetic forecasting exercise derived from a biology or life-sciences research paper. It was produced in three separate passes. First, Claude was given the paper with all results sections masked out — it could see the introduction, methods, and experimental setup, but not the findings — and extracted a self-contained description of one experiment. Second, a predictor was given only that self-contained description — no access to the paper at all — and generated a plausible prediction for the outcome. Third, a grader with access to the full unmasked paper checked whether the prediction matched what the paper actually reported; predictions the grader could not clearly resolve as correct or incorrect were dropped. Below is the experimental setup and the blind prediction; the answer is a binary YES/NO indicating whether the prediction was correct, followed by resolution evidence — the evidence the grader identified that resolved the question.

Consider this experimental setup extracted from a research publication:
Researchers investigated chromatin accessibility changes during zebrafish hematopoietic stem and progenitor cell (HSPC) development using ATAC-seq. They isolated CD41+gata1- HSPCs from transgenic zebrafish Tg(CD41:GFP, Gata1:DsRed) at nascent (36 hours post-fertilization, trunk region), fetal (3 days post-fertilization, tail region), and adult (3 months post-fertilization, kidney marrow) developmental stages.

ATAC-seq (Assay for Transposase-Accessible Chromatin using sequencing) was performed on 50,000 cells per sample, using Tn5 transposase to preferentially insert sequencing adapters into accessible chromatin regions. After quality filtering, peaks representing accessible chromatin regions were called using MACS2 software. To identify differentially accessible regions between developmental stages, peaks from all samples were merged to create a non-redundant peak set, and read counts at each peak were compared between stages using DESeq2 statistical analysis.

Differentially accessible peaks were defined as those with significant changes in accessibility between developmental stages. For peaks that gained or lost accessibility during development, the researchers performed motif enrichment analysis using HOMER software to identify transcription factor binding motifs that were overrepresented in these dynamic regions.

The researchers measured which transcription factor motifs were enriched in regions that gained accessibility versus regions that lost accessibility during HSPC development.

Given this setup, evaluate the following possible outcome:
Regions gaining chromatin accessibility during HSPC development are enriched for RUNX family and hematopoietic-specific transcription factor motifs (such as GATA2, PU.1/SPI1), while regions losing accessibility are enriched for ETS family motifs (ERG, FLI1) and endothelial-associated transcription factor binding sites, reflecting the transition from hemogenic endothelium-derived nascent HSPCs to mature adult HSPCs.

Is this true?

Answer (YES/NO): NO